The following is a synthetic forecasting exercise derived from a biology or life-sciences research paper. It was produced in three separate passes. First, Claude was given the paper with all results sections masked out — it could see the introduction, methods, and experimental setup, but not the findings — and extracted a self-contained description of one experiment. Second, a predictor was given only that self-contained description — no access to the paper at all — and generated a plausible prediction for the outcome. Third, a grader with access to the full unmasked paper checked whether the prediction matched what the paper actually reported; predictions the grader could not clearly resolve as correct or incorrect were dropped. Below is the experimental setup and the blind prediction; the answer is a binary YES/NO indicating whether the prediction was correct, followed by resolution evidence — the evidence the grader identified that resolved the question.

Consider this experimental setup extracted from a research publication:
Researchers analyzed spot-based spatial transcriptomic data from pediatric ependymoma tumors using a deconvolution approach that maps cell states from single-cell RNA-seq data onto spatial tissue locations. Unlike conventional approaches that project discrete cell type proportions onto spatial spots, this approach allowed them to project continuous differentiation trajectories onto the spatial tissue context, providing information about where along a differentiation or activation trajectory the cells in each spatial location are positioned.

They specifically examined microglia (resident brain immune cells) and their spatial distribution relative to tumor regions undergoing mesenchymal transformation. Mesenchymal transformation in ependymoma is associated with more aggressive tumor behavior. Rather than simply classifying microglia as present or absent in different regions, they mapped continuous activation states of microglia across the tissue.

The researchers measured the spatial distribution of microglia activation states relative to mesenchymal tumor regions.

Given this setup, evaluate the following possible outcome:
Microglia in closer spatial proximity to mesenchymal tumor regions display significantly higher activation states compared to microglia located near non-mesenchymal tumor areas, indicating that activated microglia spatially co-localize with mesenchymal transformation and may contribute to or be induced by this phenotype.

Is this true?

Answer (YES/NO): YES